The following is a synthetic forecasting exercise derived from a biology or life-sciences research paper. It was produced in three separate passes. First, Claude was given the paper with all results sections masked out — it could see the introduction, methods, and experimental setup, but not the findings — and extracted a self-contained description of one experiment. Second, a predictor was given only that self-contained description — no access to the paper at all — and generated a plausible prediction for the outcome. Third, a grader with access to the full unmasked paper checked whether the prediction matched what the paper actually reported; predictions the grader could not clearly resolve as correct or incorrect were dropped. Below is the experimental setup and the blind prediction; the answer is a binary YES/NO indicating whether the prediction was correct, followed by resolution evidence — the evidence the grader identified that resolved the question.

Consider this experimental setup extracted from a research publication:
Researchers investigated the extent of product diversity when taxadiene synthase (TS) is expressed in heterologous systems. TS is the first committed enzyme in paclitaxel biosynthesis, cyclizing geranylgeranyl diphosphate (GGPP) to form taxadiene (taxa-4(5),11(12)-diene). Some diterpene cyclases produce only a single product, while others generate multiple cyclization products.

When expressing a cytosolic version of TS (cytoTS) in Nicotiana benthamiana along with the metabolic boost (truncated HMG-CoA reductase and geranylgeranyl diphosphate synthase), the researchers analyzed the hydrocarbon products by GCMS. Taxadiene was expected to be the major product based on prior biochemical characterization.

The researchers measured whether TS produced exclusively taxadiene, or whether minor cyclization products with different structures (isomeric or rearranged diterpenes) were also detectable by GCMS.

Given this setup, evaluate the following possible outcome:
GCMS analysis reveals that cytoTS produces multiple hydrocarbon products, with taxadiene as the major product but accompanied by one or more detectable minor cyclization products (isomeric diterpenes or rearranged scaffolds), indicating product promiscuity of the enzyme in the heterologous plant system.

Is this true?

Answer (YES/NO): YES